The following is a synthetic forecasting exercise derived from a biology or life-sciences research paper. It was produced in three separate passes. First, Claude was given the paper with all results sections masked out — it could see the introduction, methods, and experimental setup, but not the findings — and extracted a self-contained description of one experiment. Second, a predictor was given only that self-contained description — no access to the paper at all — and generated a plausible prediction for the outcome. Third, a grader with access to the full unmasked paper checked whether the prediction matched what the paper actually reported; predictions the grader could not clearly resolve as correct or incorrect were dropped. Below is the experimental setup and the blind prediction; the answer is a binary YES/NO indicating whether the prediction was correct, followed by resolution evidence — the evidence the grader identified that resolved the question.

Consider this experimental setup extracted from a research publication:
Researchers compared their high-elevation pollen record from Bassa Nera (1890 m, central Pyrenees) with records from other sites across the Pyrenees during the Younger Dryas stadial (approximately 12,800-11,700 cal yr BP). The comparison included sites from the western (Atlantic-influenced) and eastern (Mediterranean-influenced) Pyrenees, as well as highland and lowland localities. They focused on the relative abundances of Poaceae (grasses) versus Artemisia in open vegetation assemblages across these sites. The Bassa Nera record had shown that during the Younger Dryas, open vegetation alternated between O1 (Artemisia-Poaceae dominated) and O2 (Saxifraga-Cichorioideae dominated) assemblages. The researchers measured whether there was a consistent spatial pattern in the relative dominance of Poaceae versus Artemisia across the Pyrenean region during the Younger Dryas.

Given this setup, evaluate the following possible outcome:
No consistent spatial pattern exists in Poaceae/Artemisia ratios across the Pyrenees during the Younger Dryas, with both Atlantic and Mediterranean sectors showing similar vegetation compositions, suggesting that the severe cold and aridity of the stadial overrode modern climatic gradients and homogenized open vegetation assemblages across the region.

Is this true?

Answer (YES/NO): NO